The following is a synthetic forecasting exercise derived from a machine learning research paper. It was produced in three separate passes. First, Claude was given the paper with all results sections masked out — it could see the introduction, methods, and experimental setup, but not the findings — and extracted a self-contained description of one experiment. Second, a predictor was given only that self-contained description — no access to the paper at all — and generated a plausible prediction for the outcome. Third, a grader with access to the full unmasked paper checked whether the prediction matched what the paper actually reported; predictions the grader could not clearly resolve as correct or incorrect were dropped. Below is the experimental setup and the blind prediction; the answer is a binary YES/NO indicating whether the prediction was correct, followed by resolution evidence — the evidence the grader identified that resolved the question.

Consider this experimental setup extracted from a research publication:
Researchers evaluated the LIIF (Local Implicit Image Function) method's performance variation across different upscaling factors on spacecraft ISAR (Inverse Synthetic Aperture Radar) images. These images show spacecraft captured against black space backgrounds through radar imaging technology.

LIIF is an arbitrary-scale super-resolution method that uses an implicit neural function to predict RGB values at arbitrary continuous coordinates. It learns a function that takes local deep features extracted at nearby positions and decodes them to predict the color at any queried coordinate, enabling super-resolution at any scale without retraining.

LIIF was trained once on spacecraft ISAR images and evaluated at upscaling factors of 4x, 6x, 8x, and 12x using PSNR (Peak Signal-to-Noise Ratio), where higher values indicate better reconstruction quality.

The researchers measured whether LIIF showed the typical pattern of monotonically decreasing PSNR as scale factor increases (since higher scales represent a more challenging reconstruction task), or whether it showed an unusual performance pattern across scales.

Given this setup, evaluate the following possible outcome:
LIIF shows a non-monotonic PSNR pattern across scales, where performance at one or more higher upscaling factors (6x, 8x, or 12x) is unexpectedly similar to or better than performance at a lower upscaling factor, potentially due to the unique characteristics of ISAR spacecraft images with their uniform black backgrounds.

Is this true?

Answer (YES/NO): YES